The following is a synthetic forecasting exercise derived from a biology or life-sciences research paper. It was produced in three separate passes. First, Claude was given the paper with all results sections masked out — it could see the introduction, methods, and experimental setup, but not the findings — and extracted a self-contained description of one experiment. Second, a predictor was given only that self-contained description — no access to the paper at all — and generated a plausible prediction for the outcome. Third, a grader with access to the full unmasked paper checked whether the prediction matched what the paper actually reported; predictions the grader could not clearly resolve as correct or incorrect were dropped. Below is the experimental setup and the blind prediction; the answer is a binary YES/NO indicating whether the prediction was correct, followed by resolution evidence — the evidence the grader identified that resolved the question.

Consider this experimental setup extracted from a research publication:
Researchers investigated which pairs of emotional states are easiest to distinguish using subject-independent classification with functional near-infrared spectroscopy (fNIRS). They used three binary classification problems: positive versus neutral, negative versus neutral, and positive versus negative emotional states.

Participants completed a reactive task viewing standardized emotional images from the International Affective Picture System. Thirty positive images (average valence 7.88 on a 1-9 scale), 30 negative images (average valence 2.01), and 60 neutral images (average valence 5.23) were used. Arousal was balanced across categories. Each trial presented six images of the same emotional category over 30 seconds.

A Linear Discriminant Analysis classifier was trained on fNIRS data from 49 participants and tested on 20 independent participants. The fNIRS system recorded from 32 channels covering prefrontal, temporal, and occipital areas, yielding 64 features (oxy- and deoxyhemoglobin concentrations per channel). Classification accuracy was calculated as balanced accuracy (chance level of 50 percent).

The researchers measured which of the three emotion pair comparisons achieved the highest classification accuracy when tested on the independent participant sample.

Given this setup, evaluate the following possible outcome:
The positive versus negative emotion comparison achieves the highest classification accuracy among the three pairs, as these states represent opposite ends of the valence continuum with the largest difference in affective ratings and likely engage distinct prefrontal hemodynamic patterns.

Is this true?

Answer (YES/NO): NO